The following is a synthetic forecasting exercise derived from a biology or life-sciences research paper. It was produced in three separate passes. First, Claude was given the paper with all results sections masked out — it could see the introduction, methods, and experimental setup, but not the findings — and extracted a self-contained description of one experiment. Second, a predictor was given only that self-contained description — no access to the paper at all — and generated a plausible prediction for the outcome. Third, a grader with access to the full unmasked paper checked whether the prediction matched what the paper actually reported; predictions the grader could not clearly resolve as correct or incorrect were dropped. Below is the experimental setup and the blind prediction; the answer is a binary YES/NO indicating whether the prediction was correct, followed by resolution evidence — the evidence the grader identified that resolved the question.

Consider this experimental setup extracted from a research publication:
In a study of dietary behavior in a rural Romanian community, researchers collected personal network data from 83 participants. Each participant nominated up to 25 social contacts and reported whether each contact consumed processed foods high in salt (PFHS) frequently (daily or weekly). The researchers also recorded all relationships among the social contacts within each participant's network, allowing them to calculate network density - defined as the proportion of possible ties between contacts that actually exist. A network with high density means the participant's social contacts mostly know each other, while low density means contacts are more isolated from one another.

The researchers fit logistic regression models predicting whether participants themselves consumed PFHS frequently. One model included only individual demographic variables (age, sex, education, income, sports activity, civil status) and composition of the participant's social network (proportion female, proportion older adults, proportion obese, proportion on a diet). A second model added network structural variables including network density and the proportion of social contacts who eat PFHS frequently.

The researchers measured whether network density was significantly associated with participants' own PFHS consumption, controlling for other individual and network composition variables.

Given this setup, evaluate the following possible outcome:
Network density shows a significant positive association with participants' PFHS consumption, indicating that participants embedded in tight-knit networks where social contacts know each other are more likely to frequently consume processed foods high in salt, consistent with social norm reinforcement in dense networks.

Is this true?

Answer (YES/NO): NO